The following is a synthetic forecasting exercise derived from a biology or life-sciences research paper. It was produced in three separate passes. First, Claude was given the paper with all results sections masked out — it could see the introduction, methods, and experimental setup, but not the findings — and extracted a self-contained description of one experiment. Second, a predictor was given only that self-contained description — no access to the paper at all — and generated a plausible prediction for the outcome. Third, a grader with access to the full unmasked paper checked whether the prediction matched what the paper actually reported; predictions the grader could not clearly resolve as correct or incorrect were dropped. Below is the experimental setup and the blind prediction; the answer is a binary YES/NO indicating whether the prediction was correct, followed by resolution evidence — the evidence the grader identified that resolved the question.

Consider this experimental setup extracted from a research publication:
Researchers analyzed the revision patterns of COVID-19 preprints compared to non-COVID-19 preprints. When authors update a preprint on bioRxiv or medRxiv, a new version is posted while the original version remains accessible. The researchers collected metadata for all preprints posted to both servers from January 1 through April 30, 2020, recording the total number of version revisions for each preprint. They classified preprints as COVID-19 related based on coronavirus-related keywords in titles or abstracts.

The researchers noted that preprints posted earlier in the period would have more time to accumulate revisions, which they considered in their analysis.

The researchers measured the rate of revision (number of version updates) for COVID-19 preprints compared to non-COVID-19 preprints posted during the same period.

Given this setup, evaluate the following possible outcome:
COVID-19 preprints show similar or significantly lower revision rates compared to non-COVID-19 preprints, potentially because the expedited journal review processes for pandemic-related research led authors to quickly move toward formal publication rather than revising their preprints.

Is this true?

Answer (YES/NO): YES